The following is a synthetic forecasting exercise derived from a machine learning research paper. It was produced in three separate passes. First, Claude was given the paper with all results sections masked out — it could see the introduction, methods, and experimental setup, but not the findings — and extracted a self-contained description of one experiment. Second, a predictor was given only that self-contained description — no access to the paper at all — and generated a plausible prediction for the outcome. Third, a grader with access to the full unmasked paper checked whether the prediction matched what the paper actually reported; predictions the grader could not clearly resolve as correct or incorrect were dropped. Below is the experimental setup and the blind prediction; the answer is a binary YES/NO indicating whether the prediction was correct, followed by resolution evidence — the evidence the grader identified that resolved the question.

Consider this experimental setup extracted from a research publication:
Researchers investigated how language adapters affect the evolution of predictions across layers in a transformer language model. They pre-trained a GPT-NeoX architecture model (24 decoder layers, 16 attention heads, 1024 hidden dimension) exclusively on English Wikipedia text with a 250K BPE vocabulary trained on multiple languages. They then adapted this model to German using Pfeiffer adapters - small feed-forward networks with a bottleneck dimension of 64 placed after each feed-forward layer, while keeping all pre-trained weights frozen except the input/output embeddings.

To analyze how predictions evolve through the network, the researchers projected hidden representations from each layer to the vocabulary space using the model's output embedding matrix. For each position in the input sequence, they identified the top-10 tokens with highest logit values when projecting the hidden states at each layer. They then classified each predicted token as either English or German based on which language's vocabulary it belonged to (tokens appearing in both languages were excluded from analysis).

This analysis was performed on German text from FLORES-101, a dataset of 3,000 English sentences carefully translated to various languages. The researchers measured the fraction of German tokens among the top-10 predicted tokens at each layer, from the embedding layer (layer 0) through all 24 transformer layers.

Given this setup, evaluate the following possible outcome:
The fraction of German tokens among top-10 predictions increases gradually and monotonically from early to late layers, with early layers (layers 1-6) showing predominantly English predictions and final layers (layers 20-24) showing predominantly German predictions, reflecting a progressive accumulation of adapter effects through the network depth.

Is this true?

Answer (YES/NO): NO